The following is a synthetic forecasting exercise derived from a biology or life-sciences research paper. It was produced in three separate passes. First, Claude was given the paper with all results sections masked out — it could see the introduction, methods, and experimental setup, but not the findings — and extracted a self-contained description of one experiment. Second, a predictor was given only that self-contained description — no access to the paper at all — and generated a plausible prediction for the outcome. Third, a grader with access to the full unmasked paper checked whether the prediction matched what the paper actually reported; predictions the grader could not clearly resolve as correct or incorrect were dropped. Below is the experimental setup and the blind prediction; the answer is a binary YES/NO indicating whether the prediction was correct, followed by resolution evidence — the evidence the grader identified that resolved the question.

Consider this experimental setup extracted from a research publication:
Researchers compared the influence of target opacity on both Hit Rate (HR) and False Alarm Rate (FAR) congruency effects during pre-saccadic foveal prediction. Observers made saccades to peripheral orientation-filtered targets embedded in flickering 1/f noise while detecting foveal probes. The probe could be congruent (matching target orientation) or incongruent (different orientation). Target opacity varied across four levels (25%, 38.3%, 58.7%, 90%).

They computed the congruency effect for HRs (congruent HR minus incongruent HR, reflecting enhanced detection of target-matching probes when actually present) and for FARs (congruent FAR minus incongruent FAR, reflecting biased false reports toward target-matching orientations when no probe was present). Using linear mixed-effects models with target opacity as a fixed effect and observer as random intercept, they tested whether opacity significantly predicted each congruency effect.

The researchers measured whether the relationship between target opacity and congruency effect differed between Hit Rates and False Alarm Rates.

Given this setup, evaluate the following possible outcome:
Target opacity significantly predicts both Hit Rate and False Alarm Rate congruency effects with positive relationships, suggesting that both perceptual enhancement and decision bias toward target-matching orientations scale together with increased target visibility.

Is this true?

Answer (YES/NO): NO